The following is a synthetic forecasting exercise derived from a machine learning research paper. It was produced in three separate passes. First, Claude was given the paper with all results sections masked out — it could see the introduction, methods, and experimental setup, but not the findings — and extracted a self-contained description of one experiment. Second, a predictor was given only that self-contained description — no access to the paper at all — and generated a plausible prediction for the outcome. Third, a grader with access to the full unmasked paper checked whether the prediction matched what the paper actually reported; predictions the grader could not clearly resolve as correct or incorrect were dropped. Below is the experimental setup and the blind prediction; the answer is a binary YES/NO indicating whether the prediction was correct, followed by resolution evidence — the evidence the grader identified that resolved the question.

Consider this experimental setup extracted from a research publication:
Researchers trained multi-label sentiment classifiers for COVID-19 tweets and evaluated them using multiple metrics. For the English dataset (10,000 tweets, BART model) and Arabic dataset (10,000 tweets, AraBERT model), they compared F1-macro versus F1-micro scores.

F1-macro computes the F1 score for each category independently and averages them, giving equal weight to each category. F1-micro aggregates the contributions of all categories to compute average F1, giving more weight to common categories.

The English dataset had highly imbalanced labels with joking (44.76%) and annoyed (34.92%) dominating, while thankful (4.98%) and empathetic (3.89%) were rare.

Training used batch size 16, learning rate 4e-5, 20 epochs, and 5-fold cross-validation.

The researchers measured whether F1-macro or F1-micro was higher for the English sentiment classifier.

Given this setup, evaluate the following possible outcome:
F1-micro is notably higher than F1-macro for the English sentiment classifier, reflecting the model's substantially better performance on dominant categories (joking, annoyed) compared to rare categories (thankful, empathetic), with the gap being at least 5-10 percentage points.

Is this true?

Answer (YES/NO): NO